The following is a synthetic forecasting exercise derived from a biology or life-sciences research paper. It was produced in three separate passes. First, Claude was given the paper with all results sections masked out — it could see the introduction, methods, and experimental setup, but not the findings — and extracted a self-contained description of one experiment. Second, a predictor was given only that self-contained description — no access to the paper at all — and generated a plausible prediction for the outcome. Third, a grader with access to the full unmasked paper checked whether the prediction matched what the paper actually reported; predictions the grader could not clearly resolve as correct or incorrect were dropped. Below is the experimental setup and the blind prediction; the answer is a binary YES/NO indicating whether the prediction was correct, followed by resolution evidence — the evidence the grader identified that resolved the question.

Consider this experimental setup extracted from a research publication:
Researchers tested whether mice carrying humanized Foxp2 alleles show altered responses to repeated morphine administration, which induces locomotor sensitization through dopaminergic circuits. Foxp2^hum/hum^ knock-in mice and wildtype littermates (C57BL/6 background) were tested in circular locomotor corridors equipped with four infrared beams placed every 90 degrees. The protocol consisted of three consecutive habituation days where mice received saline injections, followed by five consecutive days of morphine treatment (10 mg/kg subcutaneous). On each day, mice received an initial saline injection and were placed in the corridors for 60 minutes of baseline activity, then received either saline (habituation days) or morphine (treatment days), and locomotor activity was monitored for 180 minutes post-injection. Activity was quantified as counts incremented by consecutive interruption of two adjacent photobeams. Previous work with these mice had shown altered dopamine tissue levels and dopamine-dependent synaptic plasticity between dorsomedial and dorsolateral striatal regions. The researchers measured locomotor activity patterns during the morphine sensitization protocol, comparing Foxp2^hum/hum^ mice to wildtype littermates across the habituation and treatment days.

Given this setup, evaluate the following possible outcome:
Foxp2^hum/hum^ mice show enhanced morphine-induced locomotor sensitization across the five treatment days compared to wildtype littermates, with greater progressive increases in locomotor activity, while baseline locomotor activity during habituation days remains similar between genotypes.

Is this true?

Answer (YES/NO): NO